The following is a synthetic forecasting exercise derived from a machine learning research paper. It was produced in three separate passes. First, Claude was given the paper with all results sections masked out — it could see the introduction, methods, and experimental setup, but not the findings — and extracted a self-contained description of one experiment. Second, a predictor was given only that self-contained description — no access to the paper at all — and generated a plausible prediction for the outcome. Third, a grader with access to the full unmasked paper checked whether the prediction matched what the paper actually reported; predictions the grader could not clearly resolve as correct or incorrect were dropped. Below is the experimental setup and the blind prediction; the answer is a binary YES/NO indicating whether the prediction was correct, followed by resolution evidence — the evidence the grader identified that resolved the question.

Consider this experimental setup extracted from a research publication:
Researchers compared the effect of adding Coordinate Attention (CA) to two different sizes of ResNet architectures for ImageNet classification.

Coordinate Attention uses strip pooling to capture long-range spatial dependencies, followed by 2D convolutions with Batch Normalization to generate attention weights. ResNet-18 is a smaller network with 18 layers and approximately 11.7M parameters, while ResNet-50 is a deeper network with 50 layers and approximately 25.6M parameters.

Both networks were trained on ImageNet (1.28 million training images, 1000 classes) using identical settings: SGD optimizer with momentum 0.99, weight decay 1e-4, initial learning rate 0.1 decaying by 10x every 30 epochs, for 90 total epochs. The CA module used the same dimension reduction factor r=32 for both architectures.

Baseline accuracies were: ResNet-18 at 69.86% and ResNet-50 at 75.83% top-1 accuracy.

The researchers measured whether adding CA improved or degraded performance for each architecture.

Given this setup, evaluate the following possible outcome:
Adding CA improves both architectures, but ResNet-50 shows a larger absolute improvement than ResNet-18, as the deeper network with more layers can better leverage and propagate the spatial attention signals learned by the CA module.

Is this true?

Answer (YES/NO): NO